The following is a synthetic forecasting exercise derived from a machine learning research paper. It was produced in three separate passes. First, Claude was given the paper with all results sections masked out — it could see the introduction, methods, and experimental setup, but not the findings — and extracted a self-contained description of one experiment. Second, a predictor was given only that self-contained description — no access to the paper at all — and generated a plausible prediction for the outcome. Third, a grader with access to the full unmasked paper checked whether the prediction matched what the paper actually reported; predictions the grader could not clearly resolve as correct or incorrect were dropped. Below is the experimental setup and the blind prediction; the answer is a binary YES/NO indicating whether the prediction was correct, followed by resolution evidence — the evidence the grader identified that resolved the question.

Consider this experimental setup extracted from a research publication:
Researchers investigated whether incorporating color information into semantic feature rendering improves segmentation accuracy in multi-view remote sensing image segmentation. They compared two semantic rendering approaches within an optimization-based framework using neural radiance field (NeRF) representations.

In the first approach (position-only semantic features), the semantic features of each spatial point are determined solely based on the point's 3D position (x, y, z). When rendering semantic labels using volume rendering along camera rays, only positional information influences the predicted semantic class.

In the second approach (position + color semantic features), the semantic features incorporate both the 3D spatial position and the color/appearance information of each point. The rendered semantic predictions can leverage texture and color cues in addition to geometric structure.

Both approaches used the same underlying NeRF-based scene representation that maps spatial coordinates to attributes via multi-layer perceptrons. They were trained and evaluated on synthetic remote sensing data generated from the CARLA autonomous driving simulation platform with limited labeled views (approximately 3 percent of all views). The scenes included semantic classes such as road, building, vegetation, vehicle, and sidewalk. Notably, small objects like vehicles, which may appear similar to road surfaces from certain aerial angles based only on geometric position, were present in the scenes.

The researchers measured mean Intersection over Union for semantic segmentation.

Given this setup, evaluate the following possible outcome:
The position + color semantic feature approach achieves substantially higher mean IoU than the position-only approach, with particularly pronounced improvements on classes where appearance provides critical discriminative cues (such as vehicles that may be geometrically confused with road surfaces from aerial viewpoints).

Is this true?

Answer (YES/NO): YES